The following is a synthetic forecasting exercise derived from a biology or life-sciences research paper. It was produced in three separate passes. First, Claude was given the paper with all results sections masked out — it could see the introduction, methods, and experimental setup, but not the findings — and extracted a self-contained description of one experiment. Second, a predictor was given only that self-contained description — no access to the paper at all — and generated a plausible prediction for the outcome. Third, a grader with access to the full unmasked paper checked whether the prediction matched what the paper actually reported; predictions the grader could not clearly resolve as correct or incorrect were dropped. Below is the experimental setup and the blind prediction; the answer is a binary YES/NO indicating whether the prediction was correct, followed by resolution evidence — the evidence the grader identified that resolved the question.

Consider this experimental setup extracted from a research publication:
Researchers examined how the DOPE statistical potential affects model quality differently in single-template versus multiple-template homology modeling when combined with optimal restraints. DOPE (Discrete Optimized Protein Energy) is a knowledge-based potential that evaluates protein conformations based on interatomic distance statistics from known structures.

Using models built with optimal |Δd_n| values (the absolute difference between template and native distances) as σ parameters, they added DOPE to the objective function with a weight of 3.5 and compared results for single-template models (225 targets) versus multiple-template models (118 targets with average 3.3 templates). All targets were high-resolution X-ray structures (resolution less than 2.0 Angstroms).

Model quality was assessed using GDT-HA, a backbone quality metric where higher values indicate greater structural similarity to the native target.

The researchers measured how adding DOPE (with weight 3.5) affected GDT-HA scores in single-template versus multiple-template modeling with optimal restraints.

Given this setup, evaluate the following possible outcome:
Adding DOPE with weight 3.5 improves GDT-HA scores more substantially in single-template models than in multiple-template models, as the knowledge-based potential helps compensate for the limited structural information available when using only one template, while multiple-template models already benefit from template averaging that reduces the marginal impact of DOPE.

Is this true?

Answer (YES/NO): YES